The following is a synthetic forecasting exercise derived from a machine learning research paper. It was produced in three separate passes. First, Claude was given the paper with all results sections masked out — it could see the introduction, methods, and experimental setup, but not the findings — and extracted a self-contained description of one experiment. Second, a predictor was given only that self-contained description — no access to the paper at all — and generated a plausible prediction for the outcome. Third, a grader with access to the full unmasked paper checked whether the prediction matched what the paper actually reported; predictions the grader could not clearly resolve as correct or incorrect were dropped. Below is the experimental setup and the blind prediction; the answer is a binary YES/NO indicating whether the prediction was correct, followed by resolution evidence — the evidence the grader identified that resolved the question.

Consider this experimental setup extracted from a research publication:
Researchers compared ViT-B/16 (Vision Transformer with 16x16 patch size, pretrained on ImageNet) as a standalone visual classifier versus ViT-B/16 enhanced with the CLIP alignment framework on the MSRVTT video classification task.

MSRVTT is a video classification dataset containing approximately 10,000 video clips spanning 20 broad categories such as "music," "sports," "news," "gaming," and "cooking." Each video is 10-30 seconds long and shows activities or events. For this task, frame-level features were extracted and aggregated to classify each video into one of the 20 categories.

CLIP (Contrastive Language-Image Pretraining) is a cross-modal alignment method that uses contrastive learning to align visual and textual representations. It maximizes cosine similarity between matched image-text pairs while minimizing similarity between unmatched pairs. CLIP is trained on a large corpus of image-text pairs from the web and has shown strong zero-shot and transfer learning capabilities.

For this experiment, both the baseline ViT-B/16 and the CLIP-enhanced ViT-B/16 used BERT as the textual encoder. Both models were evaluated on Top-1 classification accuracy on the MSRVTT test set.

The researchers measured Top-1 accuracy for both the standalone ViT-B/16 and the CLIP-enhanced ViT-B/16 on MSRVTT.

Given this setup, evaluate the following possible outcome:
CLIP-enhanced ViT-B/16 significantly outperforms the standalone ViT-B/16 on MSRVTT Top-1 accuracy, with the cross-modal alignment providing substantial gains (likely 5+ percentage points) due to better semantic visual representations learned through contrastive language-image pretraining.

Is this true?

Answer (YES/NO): NO